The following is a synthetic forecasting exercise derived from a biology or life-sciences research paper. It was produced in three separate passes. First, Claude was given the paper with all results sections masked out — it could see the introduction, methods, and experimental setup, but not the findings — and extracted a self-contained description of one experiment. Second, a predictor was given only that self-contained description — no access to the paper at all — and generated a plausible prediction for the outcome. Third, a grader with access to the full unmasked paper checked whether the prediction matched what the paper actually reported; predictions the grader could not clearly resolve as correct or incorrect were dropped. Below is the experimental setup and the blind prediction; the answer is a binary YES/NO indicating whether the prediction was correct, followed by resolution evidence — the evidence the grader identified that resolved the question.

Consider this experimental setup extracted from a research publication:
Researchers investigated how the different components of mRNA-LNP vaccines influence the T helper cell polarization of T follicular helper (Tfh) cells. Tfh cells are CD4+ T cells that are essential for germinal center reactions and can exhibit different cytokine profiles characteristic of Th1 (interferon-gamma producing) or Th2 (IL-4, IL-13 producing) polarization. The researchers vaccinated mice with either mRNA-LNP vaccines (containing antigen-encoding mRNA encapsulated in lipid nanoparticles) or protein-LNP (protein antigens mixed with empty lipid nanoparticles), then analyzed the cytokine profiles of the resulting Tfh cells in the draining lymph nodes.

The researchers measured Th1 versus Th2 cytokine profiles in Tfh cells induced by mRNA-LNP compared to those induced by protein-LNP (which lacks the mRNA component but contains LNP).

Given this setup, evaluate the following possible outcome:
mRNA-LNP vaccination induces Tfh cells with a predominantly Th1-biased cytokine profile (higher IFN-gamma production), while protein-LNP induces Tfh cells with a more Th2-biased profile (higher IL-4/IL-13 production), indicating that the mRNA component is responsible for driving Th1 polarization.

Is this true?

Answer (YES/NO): YES